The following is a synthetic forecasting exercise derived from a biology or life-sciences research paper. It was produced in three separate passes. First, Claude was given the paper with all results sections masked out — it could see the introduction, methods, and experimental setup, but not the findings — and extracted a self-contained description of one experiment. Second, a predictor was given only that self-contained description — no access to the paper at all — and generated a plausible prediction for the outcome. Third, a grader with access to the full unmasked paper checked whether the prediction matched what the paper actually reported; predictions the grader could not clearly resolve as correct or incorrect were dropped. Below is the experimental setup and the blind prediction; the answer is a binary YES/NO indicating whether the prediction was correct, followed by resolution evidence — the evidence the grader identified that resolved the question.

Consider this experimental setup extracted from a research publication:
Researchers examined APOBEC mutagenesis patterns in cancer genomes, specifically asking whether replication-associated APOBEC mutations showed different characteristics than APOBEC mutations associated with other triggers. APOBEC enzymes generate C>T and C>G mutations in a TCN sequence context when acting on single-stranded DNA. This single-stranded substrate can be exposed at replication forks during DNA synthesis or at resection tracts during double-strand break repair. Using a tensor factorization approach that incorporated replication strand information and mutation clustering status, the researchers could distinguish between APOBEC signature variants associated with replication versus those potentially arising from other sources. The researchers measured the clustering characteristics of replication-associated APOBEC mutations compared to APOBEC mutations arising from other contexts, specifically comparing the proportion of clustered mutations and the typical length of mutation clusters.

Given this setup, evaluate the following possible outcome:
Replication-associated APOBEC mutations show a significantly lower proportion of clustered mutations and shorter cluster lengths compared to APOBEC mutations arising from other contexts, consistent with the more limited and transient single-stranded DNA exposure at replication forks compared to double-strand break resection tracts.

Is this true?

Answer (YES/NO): YES